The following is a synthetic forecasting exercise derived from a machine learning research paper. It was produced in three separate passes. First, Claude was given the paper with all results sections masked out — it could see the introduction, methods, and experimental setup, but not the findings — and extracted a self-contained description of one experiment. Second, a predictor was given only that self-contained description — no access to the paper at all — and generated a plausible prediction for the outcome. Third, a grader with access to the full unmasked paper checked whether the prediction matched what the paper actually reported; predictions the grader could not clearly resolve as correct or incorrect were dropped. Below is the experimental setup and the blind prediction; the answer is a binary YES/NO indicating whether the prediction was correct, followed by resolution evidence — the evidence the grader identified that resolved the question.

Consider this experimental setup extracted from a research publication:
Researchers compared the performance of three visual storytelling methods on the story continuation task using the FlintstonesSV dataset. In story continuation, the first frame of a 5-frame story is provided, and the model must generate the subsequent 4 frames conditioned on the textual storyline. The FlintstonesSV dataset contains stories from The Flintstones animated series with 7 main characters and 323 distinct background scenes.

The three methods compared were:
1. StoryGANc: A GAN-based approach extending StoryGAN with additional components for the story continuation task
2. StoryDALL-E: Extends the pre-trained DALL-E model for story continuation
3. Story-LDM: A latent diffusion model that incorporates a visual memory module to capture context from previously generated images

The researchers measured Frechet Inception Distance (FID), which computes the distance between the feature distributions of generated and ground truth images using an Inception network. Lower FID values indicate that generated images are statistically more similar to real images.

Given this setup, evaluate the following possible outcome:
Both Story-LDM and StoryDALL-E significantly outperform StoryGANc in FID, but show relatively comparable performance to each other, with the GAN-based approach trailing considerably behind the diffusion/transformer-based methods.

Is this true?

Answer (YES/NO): YES